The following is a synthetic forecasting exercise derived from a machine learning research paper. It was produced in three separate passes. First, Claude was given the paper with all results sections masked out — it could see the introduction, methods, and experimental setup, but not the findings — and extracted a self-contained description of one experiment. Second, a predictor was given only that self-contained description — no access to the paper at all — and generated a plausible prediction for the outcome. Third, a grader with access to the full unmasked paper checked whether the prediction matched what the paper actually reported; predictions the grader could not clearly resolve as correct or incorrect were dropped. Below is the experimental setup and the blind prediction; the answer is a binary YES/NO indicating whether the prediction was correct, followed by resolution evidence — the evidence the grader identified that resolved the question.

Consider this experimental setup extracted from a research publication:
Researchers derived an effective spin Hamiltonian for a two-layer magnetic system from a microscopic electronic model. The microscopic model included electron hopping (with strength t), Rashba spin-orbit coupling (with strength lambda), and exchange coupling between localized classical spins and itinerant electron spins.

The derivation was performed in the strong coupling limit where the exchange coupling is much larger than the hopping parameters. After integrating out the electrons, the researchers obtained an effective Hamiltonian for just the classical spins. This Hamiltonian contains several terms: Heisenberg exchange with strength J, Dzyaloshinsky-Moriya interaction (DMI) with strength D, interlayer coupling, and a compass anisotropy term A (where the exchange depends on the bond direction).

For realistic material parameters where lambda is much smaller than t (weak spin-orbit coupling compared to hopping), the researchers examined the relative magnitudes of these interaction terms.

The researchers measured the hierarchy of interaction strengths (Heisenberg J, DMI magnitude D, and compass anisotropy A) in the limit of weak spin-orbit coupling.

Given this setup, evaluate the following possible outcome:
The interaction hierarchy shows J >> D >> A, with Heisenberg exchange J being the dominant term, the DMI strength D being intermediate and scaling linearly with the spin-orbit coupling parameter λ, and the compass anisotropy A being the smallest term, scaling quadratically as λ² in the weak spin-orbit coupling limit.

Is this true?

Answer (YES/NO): YES